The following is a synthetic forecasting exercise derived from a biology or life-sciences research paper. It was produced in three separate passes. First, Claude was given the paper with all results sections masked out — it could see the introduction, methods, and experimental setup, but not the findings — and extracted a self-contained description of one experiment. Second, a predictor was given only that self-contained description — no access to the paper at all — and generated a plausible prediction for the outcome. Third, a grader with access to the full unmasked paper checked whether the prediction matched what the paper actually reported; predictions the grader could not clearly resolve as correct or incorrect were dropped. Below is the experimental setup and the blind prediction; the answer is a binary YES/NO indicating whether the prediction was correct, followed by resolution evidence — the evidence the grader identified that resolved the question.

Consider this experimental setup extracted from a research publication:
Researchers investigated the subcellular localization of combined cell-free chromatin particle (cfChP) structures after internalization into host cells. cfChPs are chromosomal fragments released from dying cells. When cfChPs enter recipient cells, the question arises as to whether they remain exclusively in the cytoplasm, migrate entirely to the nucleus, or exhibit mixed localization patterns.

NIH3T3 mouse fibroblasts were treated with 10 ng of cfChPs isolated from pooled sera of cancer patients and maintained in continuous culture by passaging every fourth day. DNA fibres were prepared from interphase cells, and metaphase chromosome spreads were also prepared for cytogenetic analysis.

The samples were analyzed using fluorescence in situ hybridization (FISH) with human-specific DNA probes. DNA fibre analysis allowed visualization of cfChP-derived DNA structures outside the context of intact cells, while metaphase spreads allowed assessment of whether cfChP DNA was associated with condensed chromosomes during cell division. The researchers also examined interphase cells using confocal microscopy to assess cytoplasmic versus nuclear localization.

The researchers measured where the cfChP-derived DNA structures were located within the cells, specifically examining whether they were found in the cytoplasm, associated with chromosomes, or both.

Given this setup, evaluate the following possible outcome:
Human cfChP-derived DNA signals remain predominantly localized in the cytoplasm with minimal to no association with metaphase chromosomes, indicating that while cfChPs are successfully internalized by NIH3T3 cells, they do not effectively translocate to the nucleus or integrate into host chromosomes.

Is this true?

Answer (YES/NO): NO